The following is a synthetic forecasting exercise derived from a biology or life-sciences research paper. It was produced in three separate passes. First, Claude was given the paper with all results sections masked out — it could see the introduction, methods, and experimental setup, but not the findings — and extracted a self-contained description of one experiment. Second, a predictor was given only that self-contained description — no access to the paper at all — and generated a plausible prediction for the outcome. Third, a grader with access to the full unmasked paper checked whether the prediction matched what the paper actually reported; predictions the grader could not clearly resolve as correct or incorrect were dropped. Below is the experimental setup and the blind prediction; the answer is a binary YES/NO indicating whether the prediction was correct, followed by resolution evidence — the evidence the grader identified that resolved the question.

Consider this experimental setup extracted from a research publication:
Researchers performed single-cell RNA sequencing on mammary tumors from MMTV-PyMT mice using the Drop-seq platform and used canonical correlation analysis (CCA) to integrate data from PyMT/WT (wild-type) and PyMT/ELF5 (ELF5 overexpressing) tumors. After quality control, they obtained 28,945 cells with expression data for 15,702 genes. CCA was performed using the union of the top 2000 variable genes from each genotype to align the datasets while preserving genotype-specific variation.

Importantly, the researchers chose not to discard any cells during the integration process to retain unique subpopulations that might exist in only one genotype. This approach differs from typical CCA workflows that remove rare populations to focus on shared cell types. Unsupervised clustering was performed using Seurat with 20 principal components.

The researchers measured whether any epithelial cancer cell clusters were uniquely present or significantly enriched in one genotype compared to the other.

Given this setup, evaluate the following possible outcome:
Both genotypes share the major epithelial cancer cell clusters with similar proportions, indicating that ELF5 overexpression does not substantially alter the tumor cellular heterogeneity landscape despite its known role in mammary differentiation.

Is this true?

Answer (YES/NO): NO